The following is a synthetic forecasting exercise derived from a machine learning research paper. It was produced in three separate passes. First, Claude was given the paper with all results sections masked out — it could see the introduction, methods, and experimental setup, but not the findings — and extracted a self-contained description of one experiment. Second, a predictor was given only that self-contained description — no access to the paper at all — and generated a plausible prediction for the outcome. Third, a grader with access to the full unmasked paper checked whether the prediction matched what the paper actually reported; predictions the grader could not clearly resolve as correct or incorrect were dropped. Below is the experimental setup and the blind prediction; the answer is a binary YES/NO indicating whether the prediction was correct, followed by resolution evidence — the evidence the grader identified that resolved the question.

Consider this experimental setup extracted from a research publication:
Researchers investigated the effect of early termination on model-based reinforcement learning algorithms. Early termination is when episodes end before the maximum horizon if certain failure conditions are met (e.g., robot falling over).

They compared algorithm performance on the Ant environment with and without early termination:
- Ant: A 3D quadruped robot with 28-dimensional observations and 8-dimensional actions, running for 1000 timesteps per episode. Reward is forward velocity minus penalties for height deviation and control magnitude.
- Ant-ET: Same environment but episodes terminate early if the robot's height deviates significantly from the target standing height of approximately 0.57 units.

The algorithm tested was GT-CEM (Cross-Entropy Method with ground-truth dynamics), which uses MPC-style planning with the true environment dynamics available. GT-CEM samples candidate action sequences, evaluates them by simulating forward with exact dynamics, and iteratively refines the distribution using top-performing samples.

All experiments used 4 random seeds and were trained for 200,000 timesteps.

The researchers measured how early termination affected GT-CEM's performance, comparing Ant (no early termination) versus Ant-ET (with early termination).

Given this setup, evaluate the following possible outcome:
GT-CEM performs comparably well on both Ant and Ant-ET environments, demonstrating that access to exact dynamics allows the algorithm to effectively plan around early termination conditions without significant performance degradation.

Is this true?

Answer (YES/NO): NO